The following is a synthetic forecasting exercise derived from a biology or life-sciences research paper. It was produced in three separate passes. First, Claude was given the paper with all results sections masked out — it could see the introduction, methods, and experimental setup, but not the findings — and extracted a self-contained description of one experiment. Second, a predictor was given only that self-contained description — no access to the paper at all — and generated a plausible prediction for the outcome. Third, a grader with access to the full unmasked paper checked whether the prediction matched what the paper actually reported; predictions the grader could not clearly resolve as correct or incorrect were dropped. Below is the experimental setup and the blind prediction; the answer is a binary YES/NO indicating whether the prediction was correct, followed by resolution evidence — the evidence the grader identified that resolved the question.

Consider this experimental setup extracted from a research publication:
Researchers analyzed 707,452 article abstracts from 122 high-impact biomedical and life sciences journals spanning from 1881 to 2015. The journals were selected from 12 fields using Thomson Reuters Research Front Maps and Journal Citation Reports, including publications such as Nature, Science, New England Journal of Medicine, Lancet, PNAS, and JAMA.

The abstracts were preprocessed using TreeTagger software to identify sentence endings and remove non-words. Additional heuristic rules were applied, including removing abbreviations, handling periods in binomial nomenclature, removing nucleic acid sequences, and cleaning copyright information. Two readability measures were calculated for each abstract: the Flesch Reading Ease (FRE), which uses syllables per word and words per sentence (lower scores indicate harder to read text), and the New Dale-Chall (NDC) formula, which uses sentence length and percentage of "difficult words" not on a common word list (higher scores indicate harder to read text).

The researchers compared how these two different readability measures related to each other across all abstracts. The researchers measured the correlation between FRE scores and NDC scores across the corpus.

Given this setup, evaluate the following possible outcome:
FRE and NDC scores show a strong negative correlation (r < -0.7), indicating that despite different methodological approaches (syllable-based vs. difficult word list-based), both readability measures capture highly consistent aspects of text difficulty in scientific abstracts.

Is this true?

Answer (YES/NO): YES